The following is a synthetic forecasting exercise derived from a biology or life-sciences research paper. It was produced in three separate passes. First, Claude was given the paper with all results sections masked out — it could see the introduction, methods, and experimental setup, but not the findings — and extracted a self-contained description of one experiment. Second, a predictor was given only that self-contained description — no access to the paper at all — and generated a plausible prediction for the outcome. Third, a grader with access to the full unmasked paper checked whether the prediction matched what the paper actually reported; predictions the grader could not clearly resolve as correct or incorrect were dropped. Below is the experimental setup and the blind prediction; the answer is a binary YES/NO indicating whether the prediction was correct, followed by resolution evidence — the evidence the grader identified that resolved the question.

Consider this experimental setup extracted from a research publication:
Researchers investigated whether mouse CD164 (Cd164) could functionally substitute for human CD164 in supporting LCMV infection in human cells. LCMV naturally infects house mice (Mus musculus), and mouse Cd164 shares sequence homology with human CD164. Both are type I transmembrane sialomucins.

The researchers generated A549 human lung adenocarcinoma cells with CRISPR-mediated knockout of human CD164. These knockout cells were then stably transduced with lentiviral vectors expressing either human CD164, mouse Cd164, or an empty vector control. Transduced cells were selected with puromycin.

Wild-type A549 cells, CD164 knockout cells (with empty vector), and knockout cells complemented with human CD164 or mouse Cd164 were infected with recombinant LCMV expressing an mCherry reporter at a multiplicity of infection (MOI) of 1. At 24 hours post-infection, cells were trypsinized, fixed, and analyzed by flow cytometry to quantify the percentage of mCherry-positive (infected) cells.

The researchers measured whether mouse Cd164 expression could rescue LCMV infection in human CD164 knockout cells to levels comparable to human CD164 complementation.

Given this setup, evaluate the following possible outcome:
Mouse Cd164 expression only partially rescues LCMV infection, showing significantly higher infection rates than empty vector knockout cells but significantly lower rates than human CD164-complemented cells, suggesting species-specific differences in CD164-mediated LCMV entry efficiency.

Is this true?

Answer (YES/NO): YES